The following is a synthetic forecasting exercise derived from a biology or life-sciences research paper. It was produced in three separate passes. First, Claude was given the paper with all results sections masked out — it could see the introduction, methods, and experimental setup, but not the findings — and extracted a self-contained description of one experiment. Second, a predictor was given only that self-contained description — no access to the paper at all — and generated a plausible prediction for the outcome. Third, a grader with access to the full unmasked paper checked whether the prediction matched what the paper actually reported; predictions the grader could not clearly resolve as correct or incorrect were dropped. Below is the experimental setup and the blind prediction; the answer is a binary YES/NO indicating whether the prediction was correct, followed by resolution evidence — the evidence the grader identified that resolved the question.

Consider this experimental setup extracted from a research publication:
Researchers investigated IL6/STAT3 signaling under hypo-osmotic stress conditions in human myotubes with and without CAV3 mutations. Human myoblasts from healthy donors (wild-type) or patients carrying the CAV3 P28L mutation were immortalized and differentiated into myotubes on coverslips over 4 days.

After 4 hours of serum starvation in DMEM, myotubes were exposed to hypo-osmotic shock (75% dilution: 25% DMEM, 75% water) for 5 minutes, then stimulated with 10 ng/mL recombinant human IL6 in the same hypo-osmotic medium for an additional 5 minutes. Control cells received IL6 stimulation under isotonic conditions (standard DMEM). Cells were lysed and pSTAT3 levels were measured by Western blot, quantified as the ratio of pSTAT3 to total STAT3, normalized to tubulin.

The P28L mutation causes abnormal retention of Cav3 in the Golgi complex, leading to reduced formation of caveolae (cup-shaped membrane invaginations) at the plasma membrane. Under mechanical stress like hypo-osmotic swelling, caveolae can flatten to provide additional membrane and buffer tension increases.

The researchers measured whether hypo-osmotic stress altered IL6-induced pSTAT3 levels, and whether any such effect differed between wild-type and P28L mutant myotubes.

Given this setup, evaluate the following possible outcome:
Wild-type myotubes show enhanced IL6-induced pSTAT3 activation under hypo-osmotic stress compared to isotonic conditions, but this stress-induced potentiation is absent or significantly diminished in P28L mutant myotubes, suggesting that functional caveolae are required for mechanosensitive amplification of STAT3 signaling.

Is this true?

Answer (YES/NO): NO